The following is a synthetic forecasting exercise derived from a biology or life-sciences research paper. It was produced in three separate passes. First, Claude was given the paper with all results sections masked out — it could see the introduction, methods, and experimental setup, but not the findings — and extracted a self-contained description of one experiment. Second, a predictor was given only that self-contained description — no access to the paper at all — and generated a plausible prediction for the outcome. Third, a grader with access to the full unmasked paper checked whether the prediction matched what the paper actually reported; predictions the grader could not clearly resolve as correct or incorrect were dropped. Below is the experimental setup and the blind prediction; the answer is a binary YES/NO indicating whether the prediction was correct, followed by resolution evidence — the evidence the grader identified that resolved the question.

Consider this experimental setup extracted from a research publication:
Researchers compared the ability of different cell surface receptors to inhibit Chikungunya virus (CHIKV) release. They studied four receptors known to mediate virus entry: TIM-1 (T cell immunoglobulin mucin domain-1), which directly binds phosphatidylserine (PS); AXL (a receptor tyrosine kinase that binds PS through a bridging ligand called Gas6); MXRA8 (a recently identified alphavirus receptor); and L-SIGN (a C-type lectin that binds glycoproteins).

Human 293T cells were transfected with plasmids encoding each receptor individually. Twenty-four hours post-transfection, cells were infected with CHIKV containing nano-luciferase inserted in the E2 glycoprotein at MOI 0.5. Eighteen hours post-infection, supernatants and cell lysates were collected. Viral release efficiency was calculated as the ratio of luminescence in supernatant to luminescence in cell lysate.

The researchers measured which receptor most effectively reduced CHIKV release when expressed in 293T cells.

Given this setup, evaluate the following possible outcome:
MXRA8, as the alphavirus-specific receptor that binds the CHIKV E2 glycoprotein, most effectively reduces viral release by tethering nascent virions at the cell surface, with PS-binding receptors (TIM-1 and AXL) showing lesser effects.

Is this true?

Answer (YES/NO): NO